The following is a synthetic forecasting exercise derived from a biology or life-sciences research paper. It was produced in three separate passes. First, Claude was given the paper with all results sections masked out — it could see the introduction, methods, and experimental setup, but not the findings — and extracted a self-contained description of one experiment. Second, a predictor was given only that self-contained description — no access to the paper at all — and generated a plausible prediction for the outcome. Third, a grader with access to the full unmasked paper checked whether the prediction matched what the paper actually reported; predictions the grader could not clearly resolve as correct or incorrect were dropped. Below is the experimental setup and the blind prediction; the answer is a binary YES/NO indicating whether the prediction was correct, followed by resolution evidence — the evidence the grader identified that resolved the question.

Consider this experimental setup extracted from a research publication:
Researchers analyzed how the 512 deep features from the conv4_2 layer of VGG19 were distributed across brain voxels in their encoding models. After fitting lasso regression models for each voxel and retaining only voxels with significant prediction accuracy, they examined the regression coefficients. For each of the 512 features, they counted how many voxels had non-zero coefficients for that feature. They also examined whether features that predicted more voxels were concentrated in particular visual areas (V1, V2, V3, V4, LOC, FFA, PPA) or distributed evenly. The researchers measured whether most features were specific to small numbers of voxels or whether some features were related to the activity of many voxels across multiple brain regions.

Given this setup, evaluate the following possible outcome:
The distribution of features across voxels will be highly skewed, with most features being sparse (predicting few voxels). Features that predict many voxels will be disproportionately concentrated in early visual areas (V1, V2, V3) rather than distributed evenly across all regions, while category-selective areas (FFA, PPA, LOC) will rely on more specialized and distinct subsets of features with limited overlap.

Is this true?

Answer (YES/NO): NO